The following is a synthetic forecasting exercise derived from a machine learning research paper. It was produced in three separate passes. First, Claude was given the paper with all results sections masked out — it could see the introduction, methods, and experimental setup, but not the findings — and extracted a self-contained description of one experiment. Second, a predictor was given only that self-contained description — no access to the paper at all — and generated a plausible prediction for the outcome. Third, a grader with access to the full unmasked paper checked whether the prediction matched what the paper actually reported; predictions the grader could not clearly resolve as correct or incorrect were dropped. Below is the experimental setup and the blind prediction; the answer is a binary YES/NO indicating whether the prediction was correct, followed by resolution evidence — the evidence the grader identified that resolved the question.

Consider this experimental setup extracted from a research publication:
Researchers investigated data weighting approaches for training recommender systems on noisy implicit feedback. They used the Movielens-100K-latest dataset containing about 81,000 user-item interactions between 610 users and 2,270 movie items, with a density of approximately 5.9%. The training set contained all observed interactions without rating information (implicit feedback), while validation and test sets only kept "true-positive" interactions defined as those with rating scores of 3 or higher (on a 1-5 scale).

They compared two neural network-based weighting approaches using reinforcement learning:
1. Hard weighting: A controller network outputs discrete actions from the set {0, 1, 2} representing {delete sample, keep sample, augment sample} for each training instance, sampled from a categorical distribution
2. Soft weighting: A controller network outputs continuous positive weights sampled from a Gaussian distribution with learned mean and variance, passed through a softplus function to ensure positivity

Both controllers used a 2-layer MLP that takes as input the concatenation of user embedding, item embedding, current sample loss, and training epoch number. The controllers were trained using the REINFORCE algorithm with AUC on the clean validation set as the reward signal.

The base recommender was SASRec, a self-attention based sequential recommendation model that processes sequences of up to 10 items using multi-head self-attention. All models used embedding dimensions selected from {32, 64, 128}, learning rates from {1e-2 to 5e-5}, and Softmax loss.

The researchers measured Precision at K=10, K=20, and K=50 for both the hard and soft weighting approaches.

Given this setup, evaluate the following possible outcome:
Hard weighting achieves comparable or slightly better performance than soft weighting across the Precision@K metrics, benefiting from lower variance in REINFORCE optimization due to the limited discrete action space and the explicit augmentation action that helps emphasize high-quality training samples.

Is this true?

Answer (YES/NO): NO